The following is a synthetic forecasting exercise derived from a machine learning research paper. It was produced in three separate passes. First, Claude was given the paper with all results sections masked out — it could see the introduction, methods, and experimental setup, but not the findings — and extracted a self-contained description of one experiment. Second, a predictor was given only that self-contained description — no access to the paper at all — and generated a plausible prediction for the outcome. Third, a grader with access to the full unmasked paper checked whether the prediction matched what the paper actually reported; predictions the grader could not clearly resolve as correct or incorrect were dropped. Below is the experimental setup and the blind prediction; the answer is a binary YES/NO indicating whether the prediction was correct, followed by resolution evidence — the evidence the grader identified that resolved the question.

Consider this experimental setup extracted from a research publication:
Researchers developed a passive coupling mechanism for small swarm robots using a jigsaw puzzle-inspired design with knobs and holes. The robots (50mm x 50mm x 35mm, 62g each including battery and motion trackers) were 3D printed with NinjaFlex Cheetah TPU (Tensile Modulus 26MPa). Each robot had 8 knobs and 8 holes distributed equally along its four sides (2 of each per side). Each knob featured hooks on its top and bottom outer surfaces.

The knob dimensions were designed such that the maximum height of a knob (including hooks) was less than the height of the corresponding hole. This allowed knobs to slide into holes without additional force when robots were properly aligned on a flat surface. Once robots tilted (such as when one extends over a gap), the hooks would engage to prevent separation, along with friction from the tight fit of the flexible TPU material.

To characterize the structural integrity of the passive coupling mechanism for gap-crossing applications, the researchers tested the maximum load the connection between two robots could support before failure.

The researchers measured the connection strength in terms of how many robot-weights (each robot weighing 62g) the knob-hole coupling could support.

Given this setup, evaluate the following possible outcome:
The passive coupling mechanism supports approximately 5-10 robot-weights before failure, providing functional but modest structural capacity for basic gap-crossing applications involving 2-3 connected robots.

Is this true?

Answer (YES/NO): NO